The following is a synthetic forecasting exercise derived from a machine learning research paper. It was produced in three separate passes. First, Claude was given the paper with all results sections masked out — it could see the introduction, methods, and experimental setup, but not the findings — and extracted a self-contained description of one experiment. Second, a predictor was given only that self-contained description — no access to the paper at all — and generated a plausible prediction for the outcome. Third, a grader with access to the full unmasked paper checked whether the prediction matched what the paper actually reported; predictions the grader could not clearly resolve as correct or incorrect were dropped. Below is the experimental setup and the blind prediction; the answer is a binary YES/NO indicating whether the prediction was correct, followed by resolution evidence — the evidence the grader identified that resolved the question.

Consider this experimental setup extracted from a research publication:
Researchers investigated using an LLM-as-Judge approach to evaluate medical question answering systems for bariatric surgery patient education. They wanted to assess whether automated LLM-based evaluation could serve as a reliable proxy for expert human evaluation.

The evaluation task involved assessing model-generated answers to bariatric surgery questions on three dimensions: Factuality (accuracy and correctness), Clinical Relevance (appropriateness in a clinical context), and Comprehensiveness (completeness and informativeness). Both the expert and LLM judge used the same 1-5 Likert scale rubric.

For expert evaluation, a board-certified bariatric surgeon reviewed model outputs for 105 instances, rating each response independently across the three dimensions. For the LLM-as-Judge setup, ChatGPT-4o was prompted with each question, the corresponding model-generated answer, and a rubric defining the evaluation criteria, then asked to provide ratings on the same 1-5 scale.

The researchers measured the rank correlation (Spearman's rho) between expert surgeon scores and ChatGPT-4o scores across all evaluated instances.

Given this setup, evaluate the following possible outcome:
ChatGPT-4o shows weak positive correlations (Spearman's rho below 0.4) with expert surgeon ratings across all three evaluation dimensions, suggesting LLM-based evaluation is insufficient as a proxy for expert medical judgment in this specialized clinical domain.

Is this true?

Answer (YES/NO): NO